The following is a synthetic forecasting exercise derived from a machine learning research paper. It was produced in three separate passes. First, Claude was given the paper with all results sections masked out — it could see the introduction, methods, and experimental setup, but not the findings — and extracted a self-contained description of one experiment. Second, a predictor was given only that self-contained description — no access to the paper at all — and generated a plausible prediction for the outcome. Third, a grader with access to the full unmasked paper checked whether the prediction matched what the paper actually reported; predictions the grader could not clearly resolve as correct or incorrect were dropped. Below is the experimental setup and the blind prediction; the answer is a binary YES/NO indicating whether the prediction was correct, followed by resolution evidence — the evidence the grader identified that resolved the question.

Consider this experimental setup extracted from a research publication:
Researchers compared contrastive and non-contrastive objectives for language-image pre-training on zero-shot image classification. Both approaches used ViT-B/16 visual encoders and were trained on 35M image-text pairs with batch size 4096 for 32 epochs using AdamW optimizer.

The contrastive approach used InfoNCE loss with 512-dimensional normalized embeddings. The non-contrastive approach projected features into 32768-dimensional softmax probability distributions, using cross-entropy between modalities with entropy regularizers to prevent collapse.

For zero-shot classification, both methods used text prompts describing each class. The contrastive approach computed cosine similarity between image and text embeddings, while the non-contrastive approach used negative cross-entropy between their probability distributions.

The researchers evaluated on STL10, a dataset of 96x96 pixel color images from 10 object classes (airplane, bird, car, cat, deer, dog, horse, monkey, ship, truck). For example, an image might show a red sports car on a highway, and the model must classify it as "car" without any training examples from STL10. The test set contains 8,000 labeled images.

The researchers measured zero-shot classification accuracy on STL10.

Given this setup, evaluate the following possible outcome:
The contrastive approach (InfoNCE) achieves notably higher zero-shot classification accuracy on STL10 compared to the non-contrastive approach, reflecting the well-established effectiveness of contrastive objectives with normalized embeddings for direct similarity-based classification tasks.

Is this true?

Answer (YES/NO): NO